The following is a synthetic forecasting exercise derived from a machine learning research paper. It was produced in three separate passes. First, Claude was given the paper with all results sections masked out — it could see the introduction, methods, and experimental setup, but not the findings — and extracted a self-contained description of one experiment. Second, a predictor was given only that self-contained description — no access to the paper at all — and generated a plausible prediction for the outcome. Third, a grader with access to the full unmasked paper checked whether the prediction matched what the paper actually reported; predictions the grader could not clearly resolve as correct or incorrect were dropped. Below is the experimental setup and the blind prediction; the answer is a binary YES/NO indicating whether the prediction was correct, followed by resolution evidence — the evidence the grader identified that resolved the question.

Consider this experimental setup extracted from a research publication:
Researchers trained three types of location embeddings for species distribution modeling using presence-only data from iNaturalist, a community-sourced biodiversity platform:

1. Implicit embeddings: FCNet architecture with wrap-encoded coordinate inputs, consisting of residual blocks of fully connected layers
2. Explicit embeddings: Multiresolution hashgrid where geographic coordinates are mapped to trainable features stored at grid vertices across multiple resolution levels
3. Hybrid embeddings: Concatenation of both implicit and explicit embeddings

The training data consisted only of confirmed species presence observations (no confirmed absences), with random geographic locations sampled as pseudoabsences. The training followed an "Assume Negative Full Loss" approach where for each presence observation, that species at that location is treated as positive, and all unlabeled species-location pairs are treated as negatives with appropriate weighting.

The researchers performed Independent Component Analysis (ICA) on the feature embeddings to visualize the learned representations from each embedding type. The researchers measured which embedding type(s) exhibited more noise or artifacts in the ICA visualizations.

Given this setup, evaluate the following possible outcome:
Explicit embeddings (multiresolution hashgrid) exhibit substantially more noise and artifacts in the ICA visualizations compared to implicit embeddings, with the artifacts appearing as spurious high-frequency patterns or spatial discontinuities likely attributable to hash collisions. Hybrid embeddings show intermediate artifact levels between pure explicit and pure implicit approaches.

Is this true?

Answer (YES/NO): NO